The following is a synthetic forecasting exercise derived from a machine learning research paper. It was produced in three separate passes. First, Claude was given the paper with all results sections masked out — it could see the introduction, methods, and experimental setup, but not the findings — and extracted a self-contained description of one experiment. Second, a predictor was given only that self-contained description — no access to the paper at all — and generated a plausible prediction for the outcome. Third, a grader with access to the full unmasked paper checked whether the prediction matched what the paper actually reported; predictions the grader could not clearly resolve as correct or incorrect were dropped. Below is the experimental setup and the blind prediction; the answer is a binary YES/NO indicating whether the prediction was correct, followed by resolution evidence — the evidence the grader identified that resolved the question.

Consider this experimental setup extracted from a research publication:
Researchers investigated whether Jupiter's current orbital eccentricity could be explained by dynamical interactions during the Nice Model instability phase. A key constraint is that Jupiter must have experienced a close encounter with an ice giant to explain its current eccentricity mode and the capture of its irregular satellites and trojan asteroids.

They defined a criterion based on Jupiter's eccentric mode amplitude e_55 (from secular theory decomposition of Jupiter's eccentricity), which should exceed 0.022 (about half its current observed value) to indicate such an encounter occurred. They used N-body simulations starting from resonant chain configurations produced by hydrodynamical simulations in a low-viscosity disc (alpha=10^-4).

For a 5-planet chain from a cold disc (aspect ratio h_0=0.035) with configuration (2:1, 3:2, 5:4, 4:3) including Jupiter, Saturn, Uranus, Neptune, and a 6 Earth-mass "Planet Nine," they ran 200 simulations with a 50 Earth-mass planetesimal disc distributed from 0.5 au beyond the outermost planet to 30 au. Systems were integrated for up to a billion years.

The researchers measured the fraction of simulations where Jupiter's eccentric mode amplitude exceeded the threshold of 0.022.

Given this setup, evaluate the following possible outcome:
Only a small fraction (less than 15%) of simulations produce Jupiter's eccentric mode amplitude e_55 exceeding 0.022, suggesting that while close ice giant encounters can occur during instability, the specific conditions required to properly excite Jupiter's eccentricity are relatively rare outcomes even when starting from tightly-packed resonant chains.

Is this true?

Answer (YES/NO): YES